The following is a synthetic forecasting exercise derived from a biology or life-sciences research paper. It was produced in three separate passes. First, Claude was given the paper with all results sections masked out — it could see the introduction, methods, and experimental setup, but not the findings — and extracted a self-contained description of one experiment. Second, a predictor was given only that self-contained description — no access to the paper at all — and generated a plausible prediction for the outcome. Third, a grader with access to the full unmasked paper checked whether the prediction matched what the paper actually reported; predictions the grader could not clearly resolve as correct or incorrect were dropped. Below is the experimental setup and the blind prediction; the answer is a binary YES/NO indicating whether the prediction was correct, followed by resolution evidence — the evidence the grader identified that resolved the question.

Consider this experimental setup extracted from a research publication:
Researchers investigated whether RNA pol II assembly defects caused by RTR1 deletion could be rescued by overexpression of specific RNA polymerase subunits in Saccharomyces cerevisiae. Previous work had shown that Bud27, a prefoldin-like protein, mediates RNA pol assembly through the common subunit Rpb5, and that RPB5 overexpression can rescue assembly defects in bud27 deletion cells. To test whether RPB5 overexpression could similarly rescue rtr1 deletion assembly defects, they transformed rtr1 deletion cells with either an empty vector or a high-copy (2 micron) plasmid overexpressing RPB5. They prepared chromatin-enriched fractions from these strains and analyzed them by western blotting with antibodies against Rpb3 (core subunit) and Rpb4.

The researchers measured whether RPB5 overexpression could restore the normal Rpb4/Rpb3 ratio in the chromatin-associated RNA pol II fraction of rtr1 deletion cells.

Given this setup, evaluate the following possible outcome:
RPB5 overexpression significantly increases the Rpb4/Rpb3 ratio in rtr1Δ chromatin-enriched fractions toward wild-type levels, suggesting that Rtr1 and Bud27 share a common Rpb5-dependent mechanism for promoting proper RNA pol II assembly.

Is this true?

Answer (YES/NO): YES